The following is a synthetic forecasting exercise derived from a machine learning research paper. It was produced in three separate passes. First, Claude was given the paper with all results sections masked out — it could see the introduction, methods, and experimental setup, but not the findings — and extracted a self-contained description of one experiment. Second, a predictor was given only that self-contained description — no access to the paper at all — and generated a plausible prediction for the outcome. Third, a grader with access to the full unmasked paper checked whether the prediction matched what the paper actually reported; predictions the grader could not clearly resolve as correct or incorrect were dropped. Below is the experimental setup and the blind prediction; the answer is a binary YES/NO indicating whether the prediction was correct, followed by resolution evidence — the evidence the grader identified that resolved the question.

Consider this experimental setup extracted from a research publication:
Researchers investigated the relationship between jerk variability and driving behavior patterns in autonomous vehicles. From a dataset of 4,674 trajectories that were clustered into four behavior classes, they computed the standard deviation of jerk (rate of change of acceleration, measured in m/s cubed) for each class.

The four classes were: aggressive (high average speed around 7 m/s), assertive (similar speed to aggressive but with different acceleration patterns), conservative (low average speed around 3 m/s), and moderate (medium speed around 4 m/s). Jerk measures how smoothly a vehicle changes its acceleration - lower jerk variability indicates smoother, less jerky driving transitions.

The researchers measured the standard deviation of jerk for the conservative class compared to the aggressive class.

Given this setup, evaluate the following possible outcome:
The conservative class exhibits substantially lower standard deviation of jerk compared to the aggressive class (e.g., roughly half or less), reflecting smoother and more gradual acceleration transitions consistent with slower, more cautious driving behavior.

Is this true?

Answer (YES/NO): YES